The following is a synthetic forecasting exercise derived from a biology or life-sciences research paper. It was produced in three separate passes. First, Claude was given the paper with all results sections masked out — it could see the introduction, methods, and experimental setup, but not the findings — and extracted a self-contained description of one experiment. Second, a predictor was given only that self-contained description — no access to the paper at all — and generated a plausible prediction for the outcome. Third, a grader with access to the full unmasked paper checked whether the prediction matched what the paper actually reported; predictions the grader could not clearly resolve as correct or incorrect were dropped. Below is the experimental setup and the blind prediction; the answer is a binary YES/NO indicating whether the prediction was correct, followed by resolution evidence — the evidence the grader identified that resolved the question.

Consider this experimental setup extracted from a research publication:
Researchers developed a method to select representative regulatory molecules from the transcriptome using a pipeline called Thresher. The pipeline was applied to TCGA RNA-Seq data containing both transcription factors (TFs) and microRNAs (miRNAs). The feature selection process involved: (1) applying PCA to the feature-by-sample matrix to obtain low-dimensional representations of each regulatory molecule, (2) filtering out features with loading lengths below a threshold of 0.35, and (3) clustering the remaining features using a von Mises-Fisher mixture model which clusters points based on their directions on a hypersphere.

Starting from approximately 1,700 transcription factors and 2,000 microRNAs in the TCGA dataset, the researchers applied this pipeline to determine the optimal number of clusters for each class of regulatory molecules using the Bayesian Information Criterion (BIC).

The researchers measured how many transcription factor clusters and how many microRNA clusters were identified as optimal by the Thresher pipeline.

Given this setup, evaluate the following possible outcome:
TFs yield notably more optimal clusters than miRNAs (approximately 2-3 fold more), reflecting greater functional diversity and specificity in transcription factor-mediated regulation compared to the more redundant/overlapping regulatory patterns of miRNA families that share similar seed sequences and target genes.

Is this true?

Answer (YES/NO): NO